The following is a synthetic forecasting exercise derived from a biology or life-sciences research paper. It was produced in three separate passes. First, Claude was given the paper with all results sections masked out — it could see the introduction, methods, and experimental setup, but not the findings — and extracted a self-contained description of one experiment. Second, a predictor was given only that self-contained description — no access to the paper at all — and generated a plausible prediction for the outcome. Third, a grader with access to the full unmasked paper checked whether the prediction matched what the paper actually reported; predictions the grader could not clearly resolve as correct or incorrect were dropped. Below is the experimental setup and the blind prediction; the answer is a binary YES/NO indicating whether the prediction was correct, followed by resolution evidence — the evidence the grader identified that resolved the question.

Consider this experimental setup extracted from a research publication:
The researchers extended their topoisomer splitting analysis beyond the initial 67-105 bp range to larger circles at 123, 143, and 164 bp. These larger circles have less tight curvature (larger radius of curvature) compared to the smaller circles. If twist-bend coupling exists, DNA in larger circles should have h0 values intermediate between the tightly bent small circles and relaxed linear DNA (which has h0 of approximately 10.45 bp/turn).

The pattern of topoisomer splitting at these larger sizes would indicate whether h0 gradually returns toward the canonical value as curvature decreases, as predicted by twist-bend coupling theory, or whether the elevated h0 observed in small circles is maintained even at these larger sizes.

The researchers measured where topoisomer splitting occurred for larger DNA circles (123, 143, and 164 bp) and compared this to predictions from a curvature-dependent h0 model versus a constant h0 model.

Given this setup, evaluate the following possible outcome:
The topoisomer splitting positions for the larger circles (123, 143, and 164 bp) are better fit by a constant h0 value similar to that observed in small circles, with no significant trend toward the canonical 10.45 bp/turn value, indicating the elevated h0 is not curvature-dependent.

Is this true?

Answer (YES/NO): NO